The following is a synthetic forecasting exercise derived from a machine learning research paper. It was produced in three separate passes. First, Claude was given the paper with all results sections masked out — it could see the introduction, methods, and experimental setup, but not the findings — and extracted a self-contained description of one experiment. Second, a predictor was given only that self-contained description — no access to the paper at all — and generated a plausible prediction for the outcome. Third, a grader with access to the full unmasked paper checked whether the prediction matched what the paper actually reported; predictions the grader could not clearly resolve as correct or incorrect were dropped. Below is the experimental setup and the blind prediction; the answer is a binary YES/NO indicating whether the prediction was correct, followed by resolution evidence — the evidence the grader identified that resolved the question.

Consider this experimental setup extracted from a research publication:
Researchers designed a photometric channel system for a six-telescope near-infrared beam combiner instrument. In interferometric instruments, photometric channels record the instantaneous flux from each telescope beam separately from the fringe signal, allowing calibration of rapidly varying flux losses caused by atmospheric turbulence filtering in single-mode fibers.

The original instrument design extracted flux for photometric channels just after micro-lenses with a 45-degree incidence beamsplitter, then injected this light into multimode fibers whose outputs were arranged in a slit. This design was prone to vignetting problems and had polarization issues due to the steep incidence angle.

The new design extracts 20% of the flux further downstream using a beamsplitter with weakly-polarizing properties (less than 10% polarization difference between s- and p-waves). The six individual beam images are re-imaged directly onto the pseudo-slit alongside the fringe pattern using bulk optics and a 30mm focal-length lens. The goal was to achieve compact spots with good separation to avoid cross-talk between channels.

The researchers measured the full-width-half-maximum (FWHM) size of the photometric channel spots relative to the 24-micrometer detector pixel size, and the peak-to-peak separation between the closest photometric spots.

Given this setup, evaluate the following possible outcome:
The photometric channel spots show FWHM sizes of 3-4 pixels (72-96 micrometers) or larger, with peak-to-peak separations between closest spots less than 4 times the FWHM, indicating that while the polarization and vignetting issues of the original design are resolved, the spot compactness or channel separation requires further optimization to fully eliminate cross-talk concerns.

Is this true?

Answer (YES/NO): NO